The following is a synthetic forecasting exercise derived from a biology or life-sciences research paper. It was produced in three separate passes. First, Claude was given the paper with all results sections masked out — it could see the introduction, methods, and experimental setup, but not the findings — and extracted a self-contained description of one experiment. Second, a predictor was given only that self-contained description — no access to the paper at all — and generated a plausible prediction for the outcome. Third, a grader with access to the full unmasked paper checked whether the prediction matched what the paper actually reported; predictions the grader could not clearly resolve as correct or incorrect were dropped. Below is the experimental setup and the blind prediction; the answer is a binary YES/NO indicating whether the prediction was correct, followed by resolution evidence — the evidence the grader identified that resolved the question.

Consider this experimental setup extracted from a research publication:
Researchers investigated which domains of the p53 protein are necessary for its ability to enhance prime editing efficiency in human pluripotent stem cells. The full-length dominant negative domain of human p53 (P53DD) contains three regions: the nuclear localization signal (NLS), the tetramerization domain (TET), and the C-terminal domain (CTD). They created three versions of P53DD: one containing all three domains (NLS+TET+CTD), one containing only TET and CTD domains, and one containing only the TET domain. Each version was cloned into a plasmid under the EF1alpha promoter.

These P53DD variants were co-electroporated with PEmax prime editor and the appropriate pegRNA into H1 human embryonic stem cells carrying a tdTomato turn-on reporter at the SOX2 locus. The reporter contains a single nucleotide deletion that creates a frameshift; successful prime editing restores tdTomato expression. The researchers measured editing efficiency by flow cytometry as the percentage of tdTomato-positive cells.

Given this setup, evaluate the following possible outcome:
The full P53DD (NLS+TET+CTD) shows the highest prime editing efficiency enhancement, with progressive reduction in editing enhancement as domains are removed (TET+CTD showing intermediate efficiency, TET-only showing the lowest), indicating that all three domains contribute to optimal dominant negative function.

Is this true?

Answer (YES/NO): YES